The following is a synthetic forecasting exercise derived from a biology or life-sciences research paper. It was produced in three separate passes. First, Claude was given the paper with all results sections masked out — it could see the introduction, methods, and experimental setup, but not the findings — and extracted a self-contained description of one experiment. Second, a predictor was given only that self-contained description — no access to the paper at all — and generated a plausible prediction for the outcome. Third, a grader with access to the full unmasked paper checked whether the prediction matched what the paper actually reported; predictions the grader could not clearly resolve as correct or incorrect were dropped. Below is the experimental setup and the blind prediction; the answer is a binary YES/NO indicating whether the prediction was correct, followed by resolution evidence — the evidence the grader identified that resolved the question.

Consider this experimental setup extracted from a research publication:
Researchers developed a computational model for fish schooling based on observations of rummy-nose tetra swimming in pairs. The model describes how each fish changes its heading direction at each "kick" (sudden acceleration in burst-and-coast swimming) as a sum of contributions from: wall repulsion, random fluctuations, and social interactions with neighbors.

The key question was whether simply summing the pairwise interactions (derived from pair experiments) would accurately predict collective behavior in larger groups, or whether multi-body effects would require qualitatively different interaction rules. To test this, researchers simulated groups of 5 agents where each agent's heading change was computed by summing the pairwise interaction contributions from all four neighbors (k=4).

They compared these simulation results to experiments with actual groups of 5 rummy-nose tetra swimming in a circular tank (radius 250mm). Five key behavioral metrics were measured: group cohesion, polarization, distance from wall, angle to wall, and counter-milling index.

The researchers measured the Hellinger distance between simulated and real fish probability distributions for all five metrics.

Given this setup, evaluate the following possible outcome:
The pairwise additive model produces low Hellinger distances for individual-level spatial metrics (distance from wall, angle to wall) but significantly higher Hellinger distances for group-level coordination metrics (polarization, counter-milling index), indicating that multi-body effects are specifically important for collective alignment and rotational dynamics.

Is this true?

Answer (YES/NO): NO